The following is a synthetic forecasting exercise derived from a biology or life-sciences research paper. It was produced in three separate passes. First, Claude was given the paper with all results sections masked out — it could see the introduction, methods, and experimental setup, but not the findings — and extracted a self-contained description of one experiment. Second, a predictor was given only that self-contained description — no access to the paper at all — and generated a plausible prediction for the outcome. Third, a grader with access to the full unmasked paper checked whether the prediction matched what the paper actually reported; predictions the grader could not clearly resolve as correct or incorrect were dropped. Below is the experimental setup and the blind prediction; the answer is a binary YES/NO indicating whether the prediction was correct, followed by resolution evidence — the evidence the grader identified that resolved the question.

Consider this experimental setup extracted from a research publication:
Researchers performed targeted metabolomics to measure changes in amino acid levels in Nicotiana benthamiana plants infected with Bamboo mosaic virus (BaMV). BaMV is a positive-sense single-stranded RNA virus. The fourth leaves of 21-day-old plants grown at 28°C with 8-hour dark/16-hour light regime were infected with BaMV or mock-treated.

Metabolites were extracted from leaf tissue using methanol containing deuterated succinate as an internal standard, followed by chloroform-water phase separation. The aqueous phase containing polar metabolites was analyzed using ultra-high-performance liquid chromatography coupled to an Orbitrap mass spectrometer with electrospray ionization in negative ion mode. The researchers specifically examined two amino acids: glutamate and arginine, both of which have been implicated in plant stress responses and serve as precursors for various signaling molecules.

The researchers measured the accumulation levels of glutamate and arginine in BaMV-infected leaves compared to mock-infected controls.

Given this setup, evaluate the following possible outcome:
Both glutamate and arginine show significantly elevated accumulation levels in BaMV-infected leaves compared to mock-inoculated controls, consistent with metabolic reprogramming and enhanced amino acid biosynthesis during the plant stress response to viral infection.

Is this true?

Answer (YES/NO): YES